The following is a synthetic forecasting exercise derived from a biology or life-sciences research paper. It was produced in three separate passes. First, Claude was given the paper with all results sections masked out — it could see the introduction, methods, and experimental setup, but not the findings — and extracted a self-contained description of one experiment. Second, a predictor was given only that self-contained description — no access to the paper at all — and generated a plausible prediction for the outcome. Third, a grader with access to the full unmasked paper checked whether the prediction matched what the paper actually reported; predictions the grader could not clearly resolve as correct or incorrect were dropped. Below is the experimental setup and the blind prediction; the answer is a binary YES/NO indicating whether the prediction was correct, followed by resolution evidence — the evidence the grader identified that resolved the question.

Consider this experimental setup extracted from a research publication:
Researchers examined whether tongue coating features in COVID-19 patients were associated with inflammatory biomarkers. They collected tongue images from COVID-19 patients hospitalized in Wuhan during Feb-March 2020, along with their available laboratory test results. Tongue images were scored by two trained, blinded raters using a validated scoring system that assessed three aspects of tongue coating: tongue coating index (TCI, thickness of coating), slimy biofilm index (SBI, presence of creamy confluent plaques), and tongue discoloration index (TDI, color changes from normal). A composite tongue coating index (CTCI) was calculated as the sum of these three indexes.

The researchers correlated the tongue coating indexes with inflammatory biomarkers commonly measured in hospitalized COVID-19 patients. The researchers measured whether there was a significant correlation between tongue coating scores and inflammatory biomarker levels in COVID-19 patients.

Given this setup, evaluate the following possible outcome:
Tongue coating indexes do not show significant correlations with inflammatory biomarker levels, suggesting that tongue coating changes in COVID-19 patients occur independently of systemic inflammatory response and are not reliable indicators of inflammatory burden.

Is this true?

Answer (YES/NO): NO